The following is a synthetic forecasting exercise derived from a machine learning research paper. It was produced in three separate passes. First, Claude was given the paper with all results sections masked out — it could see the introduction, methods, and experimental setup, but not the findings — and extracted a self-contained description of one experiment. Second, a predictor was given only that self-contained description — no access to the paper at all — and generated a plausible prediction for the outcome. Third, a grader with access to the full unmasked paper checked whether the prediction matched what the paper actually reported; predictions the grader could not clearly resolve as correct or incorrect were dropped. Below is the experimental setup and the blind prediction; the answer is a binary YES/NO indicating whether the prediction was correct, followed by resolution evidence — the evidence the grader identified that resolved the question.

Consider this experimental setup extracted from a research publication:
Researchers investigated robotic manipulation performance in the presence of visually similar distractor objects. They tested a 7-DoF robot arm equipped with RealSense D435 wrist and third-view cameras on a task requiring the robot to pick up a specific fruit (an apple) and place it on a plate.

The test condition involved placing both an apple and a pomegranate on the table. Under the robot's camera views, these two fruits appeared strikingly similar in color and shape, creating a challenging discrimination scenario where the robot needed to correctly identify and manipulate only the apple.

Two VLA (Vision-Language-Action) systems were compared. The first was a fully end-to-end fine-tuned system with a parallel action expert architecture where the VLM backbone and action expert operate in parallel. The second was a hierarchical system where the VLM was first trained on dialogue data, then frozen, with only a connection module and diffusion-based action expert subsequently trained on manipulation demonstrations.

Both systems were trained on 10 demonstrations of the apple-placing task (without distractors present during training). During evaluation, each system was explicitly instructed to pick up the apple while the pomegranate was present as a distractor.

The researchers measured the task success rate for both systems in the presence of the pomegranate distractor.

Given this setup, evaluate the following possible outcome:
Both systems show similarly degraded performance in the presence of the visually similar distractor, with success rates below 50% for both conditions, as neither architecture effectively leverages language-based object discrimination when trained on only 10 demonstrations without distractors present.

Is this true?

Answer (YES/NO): NO